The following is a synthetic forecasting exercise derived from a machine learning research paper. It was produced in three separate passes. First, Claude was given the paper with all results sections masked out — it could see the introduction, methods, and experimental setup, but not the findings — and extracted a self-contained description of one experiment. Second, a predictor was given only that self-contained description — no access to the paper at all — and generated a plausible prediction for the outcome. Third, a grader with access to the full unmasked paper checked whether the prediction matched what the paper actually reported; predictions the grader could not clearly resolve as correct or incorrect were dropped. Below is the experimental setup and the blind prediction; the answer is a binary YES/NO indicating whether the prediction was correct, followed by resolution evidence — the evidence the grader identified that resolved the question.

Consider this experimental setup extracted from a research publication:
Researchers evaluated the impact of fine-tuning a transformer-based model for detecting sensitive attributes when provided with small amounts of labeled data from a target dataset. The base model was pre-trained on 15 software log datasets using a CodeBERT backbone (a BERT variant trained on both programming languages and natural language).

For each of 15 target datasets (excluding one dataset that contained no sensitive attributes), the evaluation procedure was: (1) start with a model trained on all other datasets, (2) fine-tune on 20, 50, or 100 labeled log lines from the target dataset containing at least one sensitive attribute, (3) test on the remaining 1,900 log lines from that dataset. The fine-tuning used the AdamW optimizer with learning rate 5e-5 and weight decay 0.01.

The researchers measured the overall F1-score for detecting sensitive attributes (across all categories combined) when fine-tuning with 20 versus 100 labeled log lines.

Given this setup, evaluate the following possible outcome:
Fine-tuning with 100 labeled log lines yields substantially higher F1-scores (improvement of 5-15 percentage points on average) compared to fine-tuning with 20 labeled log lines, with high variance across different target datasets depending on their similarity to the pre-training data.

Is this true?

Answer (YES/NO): NO